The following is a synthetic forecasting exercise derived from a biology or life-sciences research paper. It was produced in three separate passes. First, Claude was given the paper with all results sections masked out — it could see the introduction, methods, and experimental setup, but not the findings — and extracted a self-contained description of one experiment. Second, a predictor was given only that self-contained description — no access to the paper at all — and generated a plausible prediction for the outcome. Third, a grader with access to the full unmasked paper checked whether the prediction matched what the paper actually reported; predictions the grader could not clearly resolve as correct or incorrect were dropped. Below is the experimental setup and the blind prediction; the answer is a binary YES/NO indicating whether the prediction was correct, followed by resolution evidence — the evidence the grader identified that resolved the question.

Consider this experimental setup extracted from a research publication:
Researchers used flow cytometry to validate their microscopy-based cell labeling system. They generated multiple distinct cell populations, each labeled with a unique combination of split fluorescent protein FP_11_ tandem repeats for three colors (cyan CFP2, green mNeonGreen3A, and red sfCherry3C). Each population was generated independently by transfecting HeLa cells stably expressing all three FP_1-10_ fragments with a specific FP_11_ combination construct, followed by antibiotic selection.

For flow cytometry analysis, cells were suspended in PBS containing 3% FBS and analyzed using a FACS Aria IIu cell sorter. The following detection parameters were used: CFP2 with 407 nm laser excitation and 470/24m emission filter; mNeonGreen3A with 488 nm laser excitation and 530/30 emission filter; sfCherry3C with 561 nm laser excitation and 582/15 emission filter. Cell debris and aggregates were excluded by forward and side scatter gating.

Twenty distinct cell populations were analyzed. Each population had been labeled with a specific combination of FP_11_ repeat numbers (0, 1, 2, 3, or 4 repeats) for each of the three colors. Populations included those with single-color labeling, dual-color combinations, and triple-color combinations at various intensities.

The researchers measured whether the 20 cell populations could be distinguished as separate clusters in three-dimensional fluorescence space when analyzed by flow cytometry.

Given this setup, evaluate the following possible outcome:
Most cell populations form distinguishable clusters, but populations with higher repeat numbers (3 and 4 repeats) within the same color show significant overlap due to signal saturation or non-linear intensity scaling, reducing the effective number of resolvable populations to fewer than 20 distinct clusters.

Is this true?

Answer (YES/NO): NO